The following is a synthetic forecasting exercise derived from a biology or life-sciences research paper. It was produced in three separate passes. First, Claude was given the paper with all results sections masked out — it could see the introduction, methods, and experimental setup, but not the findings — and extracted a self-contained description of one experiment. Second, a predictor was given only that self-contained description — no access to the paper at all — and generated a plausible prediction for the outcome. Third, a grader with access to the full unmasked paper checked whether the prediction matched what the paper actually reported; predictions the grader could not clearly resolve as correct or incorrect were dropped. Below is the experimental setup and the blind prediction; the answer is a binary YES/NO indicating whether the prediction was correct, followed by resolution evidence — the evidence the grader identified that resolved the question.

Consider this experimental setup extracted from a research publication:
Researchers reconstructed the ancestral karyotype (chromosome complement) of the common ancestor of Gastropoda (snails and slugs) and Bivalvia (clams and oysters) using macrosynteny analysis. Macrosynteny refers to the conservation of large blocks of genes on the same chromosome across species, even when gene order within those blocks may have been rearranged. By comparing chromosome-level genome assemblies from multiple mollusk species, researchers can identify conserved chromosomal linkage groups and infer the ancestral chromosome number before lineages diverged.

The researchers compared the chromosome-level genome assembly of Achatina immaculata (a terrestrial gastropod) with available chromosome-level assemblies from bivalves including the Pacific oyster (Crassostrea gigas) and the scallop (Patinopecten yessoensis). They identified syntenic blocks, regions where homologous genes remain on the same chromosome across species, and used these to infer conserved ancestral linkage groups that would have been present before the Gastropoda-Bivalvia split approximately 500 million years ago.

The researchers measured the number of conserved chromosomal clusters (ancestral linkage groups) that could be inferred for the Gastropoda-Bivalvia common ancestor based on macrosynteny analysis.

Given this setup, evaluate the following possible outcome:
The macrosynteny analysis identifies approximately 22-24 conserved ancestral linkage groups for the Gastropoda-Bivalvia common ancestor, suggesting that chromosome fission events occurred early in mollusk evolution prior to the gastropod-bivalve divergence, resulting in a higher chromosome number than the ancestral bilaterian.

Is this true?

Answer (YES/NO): NO